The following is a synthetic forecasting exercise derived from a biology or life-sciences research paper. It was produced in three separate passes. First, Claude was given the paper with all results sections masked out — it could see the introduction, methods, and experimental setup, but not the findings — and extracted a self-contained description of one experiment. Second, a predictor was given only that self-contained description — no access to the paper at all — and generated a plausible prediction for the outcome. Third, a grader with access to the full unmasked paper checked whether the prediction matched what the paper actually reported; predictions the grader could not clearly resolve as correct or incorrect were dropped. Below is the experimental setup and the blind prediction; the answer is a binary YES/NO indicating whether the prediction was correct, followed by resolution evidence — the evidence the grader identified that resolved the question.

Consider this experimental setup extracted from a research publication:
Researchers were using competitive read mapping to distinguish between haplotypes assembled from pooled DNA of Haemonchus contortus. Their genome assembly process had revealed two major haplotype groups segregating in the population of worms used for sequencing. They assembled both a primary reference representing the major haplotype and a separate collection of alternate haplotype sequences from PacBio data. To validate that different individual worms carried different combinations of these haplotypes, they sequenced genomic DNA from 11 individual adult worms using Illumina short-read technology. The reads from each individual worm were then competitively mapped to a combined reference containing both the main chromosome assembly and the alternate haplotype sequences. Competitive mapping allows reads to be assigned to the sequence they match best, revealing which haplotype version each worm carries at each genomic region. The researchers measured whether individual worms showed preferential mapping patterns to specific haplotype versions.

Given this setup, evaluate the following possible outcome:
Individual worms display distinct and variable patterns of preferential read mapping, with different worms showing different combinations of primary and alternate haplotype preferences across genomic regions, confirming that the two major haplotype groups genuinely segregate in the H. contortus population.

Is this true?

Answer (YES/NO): YES